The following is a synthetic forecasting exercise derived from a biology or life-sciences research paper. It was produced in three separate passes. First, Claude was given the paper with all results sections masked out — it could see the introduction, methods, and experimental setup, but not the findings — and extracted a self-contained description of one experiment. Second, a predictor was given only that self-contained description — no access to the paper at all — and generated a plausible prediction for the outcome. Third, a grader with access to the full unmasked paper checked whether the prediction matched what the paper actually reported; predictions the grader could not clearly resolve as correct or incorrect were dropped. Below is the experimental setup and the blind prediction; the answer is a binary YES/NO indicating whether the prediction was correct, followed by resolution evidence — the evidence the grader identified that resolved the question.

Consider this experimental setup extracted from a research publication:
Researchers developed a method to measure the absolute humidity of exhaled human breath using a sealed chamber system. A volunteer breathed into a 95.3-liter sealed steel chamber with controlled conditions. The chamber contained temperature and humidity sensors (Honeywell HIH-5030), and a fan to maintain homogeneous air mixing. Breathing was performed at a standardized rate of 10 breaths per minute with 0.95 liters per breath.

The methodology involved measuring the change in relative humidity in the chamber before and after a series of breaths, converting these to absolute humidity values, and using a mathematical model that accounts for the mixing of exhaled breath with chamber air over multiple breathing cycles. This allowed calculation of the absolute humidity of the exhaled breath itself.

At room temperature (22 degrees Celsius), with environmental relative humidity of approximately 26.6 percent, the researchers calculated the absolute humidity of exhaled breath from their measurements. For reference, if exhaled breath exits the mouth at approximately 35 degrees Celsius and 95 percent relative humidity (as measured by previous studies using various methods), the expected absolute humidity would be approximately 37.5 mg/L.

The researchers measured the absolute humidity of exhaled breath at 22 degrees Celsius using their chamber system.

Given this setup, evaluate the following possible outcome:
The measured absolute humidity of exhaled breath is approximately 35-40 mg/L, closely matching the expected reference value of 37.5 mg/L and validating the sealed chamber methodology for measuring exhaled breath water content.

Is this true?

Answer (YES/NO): YES